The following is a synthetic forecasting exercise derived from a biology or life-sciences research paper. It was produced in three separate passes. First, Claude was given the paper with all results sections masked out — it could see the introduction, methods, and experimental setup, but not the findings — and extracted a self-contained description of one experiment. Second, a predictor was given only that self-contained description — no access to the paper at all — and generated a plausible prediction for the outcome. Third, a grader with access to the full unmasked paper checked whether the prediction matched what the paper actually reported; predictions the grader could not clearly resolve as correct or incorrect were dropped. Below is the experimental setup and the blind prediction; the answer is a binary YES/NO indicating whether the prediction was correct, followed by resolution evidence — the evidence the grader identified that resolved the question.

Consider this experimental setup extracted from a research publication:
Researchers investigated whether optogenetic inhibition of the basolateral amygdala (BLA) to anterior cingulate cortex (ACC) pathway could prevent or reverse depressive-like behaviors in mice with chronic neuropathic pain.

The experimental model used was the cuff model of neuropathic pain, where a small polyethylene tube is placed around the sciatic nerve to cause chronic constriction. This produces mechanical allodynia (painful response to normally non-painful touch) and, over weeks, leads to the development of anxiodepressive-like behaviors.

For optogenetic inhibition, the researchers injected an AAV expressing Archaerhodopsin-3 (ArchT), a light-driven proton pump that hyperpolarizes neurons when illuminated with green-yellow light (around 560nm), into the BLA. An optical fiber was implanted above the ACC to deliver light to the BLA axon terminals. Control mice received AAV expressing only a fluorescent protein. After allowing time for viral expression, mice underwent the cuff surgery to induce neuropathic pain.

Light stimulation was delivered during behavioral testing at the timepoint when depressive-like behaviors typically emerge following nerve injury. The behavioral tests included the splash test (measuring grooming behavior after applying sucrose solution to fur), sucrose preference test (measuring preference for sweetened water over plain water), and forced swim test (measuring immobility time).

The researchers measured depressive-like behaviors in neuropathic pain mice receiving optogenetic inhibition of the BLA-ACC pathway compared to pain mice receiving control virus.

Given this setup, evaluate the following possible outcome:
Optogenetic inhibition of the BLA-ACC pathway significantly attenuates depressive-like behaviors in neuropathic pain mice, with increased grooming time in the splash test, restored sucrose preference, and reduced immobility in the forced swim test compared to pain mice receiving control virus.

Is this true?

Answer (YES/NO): NO